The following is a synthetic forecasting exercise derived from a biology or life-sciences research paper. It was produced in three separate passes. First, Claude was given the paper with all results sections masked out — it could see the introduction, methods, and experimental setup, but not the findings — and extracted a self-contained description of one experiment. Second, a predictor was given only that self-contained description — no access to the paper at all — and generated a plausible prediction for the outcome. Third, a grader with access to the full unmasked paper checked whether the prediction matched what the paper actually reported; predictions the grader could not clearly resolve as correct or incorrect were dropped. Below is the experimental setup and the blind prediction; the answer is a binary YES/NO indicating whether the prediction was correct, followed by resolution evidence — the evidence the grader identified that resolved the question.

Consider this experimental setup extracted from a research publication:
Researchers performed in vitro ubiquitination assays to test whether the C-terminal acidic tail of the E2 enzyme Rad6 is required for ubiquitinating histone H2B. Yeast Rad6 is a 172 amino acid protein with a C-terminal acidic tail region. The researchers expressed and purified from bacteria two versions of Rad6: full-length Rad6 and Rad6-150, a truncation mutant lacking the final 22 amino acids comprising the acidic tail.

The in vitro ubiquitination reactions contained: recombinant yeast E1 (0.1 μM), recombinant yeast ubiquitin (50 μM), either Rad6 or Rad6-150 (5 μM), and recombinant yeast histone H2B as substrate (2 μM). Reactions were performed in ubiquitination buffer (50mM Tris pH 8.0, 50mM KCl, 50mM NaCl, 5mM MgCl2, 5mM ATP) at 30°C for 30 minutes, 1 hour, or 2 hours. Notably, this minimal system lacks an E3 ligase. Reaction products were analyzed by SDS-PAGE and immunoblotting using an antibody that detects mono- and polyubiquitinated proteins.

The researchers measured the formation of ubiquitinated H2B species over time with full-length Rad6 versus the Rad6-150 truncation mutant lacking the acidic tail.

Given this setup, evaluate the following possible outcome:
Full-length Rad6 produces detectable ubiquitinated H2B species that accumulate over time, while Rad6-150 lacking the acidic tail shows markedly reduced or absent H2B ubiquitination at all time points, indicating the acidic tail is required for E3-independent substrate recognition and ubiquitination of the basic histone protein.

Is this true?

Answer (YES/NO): YES